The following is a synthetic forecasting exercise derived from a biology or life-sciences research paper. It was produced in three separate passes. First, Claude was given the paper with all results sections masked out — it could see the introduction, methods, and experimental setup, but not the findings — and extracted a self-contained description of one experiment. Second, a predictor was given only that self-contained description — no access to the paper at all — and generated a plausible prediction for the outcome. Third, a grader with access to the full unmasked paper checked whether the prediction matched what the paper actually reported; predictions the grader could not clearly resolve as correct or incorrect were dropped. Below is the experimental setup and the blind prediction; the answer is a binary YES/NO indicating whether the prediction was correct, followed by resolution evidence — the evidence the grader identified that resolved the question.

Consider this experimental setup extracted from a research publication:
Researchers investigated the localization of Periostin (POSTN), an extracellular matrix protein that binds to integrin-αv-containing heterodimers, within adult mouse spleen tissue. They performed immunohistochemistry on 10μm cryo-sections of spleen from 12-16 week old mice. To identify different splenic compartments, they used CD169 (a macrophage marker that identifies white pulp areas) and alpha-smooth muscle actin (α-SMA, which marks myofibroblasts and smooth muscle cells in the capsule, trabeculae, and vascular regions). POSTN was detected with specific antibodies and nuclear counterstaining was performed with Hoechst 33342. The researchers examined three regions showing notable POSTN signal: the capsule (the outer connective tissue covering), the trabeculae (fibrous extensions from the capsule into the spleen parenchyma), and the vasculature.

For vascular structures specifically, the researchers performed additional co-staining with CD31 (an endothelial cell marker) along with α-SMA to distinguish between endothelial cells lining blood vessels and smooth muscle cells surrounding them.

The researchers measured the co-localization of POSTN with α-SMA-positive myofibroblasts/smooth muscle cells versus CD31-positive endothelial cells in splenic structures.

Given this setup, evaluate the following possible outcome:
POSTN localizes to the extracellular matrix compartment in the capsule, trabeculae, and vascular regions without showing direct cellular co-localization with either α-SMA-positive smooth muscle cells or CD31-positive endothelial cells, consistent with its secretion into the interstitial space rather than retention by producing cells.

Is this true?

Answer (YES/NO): NO